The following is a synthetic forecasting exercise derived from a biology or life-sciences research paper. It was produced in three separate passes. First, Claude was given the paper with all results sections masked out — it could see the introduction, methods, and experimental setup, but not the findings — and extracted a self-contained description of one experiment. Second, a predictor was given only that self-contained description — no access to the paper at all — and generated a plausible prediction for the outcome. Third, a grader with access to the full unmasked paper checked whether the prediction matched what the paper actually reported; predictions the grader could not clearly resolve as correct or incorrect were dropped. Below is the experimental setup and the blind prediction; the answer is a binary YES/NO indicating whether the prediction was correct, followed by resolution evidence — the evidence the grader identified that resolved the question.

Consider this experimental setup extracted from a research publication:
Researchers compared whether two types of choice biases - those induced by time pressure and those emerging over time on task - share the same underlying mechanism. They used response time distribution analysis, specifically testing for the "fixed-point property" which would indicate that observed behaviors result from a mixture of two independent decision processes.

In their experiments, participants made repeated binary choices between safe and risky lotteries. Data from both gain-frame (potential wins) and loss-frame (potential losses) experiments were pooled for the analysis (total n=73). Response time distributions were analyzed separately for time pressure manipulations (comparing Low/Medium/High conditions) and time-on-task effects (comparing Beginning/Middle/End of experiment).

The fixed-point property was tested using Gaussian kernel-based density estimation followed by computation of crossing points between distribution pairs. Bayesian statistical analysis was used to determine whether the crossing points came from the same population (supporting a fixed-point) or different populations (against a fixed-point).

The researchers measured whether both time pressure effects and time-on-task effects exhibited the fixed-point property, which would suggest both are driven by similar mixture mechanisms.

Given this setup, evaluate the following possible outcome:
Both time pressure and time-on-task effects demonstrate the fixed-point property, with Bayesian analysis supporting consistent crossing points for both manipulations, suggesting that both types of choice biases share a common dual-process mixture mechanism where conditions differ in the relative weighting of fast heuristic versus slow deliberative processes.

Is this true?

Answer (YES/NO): NO